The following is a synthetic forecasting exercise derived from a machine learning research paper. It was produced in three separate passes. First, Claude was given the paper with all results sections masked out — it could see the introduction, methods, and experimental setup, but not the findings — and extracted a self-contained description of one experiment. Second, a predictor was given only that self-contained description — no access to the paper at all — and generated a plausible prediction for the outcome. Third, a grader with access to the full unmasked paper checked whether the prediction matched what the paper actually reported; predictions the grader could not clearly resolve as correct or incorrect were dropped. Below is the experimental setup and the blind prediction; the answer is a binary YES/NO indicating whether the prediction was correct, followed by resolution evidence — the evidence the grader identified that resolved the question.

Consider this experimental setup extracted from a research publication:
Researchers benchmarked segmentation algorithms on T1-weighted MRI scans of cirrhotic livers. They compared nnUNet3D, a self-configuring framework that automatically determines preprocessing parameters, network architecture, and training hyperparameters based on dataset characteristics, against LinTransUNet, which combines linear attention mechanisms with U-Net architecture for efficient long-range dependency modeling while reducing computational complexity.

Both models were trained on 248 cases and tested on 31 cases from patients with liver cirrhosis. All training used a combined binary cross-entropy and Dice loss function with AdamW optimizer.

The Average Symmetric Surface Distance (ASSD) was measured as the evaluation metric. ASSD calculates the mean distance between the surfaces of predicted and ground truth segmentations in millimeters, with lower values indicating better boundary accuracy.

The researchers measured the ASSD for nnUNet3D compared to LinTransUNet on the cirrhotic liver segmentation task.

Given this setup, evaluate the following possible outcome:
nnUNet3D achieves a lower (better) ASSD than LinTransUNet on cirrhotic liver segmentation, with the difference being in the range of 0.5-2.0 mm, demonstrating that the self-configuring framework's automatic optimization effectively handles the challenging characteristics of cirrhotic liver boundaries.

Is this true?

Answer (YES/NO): NO